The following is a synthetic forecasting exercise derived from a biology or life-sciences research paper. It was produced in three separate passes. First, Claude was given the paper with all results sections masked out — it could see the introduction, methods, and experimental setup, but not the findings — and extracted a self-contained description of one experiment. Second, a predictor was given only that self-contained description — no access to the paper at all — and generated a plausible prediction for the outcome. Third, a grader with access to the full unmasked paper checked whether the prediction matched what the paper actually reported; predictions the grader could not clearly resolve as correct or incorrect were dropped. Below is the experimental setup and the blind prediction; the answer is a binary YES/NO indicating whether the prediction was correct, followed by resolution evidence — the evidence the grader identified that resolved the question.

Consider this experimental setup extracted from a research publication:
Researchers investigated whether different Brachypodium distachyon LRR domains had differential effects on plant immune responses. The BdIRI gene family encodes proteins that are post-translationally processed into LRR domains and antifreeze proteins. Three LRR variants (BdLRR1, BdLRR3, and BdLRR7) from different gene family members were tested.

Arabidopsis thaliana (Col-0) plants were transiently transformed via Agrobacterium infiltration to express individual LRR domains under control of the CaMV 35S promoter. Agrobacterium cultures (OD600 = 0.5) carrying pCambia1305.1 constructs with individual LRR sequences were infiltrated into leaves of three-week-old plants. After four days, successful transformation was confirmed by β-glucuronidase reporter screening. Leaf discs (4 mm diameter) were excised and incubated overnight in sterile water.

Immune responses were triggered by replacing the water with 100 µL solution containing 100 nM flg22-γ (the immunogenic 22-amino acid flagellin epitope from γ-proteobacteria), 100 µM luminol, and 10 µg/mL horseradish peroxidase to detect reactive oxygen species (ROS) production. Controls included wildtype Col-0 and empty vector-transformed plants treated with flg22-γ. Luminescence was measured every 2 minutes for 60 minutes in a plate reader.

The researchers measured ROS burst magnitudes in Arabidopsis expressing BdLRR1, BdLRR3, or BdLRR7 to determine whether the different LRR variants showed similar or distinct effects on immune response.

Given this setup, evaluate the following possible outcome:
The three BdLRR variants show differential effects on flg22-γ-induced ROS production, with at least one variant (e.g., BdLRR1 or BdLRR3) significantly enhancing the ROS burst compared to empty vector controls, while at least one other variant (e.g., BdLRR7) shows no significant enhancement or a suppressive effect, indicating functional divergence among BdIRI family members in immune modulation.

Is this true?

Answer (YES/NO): NO